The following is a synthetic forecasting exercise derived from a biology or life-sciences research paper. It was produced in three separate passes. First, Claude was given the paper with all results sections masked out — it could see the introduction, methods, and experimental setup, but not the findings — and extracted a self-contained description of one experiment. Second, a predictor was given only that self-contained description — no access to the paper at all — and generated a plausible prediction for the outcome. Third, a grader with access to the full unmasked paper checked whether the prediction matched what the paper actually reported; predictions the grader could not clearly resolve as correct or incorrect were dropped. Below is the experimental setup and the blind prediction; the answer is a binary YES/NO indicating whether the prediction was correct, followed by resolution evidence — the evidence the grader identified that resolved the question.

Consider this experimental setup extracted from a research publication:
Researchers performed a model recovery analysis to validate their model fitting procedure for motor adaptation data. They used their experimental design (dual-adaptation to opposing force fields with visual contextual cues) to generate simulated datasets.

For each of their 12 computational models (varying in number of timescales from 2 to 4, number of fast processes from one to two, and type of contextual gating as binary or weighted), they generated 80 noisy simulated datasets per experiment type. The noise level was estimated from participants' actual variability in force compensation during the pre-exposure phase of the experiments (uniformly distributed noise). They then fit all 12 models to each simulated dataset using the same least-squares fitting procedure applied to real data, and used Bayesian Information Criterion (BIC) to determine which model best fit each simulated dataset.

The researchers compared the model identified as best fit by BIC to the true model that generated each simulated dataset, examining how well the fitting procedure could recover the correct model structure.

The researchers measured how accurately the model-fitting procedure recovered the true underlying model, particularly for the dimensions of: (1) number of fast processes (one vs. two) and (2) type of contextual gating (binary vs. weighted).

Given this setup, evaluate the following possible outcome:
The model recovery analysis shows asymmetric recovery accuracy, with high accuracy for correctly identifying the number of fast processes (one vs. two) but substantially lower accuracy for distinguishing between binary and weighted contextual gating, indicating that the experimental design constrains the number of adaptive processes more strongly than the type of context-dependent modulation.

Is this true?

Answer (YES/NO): NO